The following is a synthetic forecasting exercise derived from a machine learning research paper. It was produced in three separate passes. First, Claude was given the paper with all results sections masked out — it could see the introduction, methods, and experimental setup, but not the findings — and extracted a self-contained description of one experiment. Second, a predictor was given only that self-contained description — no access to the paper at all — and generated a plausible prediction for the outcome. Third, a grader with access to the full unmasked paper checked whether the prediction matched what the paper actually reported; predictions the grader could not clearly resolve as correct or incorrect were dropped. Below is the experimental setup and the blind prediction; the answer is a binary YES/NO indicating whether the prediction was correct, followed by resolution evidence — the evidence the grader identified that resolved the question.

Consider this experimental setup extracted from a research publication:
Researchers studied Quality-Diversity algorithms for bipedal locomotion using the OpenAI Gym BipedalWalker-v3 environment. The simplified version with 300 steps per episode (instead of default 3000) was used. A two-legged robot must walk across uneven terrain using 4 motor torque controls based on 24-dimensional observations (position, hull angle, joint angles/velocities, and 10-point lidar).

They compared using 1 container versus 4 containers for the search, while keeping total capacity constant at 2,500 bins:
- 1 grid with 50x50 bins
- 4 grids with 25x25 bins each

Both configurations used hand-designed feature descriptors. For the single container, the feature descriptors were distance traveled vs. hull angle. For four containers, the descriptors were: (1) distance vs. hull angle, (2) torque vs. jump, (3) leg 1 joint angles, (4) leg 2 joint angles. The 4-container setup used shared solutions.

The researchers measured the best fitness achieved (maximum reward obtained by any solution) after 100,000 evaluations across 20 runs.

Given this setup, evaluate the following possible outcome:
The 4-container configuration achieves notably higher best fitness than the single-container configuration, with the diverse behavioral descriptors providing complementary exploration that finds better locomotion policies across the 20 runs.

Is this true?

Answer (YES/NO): NO